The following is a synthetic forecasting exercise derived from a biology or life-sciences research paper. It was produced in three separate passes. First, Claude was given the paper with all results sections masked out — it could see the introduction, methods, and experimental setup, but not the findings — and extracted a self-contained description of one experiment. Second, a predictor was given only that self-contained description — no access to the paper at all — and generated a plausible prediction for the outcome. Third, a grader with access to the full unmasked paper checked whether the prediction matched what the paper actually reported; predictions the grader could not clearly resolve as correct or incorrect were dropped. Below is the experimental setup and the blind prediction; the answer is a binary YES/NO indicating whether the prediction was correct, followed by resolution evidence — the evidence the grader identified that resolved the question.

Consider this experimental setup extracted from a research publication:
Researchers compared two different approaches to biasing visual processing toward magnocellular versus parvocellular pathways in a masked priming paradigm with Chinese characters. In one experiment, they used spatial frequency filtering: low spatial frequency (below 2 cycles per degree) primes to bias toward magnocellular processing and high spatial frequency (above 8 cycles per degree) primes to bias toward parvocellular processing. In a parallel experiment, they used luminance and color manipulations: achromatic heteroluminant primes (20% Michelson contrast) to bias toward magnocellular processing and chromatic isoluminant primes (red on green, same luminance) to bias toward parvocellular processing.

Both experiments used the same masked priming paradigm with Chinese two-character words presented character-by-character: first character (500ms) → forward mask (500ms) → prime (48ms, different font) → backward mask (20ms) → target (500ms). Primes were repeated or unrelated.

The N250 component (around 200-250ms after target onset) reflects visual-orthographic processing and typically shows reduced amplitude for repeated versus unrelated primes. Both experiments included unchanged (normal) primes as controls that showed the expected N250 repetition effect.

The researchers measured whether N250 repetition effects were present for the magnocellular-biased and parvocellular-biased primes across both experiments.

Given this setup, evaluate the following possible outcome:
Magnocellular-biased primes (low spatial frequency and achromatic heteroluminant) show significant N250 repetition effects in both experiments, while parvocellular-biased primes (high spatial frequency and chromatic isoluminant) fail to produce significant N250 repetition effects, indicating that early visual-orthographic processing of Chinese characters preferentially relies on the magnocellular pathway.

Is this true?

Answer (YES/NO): NO